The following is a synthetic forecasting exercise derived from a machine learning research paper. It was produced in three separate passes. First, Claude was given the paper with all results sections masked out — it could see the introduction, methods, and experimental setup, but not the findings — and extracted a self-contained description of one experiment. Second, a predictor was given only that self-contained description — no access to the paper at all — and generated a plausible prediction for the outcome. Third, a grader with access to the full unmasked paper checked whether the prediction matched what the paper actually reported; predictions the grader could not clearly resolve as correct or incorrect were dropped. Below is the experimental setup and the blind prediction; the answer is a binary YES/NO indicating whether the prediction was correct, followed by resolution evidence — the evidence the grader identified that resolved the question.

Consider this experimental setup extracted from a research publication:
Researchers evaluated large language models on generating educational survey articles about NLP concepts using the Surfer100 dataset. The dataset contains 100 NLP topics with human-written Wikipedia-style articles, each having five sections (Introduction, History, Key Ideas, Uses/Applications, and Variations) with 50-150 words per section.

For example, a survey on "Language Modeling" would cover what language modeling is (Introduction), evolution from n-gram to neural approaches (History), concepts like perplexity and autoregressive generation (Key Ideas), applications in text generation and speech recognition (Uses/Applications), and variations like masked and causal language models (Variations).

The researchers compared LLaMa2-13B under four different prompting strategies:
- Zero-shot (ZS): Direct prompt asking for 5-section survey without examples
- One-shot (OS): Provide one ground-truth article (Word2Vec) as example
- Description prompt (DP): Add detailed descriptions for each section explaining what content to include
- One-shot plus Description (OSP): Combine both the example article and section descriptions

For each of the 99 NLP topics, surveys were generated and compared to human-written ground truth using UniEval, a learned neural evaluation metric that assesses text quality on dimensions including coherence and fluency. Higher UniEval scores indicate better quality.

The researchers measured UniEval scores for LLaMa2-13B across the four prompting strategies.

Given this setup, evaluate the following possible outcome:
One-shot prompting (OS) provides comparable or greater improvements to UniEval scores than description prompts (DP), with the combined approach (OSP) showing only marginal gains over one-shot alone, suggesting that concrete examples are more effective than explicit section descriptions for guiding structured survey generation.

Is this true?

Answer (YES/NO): NO